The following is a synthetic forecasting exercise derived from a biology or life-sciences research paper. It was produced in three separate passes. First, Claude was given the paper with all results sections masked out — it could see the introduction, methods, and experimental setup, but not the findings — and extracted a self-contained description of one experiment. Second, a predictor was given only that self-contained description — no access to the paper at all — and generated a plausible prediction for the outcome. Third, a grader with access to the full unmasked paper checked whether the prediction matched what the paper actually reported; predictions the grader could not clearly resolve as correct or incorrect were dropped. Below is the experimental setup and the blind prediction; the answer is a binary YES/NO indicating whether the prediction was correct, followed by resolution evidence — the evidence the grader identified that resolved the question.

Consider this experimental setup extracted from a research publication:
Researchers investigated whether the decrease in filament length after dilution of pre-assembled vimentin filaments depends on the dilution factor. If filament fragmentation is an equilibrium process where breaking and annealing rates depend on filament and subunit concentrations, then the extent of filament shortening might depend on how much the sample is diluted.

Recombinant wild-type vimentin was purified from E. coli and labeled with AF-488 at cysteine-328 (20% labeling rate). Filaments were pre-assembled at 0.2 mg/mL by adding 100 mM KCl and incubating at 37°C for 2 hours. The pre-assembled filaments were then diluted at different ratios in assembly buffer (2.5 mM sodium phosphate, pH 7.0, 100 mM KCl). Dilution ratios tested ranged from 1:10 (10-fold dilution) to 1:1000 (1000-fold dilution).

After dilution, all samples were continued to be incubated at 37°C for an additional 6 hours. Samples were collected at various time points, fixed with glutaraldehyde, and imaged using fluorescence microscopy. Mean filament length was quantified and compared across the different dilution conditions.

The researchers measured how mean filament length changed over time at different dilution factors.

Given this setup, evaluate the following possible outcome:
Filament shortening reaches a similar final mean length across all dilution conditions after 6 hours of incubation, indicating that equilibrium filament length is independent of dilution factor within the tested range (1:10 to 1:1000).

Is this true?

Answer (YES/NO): NO